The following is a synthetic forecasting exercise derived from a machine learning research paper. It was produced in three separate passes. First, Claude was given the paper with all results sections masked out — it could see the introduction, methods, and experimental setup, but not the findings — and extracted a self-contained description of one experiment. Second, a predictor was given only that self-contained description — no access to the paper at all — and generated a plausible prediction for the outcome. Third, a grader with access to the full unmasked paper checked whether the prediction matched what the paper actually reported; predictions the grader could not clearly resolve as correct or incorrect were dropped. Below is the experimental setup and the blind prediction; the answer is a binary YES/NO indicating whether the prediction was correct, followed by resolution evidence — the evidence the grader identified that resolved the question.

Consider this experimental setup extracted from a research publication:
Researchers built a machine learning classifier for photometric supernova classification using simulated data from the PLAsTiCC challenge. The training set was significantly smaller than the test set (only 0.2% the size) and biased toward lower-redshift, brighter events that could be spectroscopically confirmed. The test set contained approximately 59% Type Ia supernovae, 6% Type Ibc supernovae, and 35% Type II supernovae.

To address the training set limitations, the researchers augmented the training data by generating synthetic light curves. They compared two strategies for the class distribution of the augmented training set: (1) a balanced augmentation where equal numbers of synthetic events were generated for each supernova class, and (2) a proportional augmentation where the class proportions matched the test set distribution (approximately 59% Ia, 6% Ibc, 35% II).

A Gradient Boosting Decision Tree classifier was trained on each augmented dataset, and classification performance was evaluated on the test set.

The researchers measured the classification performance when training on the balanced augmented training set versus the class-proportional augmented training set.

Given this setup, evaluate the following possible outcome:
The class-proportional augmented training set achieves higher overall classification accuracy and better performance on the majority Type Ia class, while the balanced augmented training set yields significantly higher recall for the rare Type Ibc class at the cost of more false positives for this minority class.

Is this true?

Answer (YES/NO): NO